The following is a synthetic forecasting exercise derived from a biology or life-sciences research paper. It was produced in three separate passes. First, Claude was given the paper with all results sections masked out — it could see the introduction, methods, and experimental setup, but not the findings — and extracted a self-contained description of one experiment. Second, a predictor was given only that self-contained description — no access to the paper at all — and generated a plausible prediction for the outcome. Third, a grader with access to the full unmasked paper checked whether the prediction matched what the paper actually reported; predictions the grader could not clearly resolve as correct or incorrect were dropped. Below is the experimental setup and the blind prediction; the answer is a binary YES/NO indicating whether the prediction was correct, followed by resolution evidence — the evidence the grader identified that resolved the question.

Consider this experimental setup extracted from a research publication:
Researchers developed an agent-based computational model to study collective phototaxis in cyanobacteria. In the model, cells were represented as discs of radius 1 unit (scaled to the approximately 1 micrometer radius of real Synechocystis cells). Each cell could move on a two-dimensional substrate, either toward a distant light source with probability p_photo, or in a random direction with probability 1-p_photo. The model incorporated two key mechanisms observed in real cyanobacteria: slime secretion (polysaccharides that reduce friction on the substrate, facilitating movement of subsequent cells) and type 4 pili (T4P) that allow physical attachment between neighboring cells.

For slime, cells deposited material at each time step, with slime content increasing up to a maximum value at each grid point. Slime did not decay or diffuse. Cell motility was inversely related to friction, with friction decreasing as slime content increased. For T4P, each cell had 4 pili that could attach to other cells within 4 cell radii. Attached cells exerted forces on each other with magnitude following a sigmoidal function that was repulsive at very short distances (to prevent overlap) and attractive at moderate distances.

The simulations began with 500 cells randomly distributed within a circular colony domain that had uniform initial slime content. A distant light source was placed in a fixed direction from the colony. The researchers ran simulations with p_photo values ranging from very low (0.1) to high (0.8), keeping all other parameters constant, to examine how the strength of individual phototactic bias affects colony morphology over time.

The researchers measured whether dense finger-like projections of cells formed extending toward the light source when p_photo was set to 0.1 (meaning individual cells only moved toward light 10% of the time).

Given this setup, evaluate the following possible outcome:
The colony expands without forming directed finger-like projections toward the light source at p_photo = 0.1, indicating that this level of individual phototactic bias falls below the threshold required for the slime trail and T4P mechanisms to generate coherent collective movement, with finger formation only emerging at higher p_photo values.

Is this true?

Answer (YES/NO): NO